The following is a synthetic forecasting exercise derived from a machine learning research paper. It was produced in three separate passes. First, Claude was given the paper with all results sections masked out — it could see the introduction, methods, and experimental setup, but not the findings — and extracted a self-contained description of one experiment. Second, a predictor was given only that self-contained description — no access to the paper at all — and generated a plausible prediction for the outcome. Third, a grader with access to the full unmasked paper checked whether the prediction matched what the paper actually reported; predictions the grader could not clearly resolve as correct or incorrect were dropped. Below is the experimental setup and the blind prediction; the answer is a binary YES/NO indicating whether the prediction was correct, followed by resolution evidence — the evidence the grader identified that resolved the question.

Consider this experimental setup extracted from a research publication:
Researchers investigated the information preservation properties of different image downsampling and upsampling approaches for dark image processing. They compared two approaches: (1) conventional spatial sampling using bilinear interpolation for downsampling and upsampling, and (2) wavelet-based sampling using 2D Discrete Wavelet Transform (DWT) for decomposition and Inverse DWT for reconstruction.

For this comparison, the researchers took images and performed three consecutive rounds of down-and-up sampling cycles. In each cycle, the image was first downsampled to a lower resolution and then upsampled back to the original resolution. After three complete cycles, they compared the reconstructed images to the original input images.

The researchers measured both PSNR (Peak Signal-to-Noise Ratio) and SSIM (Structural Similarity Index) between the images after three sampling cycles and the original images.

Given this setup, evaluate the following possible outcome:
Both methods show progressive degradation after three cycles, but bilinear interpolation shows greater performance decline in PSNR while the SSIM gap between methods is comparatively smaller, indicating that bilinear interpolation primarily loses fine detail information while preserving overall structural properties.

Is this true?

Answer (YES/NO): NO